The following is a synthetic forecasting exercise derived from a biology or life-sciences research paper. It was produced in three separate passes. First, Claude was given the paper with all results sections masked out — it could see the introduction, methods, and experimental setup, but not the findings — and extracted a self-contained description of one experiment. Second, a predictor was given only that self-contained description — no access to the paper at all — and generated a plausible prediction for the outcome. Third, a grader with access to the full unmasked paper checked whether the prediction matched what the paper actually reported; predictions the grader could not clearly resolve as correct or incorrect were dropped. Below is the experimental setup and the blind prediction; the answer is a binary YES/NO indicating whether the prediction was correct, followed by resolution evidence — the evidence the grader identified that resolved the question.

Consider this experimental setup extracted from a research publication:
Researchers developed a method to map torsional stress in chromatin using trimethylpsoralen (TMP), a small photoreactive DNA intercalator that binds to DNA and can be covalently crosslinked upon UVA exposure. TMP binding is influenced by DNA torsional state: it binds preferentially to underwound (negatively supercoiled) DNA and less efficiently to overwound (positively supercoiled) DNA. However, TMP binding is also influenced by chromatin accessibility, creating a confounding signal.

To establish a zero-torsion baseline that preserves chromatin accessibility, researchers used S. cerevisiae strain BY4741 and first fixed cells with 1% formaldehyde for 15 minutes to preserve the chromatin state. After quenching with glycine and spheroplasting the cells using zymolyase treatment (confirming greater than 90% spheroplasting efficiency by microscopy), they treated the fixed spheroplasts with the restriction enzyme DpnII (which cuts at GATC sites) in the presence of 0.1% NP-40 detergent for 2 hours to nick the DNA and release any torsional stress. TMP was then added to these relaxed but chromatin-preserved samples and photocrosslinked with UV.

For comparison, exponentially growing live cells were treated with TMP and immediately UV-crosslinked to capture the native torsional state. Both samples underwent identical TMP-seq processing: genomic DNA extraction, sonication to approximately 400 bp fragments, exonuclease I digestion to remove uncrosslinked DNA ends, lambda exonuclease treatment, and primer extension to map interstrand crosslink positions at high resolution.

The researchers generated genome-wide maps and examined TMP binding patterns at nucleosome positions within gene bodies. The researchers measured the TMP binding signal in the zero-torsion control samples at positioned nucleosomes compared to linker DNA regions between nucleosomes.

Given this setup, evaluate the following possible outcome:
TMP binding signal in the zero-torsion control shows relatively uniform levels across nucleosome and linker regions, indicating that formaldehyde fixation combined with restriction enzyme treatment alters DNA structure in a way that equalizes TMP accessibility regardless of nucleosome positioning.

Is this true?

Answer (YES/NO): NO